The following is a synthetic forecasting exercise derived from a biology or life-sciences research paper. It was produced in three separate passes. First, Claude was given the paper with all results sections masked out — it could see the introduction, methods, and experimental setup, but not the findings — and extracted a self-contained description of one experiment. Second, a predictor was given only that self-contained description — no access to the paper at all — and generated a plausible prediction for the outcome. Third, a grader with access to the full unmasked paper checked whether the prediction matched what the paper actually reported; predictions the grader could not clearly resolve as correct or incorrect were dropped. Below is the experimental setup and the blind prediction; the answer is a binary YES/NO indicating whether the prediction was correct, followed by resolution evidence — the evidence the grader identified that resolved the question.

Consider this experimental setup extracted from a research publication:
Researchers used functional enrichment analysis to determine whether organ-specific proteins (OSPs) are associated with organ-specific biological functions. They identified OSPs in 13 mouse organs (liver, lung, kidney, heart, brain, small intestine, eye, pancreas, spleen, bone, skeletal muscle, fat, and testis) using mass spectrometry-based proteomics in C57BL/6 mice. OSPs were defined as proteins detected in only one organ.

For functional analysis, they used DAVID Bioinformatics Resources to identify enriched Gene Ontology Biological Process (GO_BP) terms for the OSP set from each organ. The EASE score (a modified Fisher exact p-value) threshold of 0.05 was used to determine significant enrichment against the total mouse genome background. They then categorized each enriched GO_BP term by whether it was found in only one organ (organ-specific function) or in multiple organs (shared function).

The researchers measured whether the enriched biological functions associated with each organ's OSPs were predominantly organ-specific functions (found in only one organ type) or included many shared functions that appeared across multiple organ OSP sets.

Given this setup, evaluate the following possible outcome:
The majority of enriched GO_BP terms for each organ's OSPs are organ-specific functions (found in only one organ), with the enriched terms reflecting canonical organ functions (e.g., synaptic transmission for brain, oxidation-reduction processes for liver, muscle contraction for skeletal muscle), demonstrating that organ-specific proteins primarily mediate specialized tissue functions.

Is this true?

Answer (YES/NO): YES